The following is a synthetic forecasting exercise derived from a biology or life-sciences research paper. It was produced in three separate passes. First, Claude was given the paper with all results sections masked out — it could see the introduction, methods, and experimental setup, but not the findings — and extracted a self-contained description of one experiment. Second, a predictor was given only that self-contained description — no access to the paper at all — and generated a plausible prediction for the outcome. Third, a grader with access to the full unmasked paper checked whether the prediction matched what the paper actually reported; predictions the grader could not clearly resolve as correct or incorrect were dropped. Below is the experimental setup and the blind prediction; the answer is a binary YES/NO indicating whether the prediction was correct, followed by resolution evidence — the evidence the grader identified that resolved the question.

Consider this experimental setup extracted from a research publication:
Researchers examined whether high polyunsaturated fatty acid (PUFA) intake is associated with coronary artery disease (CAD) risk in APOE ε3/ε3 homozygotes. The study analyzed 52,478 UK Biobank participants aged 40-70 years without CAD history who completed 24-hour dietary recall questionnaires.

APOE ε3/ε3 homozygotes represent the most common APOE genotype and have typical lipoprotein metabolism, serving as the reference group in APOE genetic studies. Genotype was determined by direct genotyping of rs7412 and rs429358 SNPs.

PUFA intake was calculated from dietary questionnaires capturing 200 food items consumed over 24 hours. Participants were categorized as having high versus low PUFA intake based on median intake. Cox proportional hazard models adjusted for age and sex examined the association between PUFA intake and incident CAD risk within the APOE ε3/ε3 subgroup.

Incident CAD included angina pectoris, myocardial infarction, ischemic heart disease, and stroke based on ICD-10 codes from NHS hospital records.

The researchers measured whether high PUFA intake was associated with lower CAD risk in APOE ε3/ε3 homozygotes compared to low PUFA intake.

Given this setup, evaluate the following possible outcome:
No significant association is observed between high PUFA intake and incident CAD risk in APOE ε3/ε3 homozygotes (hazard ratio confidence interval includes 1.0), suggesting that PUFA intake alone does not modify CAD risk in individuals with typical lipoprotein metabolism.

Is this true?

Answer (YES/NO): YES